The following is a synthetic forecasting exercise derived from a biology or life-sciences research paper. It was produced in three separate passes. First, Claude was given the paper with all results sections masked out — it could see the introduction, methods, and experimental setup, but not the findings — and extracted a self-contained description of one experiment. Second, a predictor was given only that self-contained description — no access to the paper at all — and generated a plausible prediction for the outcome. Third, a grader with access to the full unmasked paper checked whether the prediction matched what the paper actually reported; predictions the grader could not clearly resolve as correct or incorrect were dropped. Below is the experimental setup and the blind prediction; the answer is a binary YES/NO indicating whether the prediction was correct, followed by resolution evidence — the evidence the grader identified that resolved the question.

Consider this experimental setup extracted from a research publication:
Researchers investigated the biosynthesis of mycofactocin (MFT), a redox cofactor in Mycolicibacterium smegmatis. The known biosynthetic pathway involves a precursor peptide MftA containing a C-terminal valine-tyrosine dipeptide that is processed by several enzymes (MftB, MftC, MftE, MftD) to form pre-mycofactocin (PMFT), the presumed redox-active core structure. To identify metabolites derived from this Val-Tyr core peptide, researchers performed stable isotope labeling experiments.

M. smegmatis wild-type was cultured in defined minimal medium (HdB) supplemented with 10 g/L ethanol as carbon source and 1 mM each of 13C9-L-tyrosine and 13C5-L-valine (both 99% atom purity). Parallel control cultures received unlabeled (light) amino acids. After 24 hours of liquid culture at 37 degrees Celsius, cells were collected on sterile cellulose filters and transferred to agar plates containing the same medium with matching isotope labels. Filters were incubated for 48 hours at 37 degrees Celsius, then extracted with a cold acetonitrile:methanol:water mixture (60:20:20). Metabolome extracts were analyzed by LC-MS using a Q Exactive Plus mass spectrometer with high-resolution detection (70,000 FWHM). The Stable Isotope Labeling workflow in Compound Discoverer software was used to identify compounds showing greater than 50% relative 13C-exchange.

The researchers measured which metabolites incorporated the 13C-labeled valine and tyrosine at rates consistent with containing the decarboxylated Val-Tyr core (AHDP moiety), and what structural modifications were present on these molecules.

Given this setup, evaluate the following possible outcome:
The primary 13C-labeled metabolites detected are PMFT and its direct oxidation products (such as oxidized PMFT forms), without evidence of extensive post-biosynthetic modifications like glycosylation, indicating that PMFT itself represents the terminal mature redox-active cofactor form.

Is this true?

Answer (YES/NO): NO